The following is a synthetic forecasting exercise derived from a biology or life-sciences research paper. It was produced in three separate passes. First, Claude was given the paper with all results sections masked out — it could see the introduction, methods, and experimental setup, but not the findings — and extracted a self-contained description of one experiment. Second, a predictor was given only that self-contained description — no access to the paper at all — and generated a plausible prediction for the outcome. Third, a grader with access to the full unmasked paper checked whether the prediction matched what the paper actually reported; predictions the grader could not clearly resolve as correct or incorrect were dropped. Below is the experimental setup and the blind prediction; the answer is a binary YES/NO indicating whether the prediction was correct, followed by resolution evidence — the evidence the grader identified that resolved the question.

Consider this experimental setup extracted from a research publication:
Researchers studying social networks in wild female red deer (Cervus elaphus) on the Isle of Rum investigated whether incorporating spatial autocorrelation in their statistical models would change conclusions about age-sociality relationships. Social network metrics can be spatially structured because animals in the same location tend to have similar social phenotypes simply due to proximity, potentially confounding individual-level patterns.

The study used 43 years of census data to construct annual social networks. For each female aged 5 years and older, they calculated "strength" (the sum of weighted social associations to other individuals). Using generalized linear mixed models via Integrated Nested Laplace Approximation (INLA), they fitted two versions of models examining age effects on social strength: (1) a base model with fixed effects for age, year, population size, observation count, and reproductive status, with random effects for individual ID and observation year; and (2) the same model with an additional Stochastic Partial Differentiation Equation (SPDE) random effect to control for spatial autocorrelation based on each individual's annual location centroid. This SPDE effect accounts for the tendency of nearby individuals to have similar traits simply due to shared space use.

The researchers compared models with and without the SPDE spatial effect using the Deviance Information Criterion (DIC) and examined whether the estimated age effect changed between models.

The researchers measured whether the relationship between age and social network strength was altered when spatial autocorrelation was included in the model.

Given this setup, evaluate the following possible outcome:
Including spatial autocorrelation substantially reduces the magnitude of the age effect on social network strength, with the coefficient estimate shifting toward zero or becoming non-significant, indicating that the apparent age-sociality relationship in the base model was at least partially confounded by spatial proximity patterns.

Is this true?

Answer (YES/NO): NO